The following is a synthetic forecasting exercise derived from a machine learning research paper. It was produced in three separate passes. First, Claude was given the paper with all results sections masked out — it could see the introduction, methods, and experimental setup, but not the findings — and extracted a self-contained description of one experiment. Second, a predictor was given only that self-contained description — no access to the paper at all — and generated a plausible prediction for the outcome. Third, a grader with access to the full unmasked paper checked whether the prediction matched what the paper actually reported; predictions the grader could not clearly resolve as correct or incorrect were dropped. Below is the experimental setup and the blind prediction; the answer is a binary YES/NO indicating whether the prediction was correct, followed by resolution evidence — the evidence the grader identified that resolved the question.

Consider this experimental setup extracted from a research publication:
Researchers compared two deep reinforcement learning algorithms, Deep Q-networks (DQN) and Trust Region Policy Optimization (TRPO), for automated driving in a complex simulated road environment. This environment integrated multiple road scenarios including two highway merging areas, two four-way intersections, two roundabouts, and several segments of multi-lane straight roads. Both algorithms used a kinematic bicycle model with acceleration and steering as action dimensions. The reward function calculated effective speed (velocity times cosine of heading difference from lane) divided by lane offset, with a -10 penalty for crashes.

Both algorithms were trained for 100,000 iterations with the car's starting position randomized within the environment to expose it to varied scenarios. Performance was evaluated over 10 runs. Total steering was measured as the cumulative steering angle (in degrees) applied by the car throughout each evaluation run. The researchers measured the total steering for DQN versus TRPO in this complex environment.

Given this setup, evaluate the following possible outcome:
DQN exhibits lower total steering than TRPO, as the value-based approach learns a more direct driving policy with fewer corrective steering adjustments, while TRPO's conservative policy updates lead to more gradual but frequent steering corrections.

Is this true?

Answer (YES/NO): NO